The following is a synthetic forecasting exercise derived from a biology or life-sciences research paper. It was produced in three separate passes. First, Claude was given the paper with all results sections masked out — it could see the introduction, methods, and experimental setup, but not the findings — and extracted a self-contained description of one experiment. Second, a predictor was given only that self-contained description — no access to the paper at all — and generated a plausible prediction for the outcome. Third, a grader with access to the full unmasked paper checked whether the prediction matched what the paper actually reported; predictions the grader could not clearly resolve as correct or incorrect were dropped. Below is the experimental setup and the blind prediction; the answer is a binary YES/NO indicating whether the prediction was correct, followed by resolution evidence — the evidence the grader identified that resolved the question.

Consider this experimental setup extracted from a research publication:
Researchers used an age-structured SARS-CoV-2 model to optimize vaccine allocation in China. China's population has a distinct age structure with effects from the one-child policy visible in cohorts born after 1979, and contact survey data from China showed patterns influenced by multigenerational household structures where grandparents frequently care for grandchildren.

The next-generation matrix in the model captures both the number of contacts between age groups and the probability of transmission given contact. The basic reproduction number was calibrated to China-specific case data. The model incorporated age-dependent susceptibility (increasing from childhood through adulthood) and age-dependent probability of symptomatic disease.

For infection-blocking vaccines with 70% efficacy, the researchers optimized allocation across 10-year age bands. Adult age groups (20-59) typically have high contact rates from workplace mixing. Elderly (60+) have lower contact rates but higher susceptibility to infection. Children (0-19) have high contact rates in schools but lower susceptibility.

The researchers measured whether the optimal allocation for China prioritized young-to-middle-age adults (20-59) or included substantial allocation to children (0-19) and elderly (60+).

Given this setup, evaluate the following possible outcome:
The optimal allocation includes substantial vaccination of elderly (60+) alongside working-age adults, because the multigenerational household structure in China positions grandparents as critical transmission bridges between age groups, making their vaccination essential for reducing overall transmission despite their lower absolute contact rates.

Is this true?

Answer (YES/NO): NO